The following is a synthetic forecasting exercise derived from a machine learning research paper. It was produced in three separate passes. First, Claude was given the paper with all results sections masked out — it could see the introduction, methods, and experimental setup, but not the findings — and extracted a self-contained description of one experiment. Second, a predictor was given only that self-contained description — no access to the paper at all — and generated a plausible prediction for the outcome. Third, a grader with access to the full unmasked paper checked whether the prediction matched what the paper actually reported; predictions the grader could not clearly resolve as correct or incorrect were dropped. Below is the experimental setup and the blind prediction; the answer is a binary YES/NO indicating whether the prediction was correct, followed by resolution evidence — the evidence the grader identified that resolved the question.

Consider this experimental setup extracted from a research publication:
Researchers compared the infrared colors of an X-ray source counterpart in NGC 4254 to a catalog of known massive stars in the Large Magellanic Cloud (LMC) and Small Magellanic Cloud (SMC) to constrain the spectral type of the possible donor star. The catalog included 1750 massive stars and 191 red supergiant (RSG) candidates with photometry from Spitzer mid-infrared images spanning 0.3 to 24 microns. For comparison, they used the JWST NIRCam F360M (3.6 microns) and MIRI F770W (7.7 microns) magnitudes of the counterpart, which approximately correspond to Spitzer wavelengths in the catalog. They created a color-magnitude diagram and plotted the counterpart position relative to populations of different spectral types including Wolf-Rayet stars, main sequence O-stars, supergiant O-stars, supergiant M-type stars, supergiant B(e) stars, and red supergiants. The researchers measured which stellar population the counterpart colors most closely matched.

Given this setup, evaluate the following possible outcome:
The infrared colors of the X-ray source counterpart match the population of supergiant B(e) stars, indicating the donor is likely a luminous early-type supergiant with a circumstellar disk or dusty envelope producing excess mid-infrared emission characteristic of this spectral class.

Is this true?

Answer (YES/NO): YES